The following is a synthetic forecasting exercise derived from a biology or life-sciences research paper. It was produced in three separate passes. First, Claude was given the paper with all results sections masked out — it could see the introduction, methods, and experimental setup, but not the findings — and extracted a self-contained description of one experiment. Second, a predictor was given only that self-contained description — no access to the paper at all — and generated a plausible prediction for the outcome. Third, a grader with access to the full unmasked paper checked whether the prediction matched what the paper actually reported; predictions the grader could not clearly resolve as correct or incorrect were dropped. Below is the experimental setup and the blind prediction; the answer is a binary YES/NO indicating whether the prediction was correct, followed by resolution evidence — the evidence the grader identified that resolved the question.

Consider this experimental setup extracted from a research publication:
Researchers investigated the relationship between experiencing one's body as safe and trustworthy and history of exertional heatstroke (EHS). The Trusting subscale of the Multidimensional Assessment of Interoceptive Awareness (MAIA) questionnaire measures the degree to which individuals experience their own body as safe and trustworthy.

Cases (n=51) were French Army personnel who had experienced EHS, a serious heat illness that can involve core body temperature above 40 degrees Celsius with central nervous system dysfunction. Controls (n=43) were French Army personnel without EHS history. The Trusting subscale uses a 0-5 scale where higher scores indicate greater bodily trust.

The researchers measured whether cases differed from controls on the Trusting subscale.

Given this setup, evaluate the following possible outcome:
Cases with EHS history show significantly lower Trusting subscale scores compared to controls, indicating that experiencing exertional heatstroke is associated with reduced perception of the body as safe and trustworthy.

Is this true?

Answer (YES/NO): NO